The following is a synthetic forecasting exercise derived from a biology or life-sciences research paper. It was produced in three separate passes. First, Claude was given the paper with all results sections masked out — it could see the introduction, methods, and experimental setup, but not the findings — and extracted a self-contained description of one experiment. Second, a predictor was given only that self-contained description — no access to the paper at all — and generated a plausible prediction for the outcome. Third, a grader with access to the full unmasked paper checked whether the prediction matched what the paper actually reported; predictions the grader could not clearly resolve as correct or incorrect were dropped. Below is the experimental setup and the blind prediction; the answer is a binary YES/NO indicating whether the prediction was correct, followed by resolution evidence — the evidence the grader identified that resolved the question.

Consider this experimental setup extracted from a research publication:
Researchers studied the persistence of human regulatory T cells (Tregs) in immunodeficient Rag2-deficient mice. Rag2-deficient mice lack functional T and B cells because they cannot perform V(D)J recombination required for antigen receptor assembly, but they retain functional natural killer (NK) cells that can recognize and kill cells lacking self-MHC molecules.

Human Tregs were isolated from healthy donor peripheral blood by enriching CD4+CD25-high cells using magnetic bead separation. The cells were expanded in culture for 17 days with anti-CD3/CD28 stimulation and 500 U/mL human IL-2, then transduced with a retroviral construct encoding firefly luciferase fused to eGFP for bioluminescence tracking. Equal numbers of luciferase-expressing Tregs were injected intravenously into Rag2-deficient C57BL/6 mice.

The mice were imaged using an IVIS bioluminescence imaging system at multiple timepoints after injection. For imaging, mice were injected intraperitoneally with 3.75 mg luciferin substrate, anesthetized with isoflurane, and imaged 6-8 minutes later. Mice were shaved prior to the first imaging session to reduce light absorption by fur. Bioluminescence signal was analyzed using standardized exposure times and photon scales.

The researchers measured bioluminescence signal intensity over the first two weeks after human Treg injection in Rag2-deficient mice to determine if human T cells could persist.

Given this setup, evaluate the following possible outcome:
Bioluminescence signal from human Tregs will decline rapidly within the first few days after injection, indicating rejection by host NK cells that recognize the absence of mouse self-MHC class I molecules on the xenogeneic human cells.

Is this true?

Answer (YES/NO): YES